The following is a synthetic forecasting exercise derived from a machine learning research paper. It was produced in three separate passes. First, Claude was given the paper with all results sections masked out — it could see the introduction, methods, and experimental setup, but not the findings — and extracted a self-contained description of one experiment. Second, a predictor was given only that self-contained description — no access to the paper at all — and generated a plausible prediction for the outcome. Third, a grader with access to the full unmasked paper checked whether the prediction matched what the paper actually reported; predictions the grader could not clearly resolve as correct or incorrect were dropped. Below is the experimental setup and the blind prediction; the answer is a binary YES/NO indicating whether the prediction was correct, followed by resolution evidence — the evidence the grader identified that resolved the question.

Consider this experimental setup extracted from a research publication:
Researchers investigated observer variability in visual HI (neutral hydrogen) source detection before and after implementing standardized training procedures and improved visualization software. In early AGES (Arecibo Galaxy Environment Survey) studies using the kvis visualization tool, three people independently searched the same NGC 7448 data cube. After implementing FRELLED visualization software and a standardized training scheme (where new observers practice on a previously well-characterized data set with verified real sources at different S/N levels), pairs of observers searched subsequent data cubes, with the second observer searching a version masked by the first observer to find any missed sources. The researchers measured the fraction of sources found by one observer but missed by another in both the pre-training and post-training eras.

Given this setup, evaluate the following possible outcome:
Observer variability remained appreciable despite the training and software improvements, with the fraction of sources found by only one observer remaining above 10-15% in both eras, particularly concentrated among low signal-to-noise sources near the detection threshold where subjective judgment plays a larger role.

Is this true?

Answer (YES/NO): NO